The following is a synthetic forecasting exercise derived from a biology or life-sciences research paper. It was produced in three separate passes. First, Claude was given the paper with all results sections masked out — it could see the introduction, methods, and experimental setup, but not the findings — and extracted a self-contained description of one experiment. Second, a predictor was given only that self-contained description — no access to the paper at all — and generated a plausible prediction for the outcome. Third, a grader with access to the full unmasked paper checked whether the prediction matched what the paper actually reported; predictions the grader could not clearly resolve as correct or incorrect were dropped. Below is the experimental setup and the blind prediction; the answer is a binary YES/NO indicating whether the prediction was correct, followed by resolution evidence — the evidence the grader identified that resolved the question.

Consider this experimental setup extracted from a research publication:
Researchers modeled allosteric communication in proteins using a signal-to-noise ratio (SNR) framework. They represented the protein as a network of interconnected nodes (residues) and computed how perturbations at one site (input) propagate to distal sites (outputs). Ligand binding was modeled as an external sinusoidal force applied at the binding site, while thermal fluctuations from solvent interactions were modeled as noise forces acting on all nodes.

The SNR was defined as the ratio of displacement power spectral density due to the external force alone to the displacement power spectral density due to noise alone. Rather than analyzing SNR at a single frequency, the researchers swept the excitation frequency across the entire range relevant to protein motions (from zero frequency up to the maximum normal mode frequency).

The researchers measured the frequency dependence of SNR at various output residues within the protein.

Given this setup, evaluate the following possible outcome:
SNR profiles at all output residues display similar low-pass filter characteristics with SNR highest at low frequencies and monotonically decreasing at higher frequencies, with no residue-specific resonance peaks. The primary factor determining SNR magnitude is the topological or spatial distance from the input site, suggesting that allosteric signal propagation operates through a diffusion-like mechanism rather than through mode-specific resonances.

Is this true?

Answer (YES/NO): NO